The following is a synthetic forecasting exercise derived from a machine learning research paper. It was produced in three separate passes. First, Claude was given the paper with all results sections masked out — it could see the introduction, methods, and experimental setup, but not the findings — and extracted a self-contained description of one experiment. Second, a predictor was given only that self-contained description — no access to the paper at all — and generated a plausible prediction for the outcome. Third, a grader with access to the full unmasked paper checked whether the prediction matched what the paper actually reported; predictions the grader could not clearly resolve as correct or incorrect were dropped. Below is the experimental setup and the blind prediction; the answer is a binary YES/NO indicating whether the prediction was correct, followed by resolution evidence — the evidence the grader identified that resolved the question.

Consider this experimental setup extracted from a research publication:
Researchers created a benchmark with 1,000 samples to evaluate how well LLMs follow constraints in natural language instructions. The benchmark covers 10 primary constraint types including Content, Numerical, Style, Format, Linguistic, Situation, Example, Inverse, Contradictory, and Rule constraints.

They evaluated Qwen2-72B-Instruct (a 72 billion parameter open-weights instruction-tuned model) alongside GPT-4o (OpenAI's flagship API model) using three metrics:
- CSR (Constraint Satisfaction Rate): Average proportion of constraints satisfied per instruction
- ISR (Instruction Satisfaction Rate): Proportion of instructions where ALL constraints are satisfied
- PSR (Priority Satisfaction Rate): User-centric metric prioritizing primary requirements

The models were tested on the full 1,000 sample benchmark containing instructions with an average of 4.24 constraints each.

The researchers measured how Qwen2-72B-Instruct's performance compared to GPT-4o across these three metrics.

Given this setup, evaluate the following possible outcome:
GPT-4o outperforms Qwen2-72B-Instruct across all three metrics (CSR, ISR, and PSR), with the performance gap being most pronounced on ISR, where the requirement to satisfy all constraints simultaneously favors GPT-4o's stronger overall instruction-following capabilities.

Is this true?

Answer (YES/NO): YES